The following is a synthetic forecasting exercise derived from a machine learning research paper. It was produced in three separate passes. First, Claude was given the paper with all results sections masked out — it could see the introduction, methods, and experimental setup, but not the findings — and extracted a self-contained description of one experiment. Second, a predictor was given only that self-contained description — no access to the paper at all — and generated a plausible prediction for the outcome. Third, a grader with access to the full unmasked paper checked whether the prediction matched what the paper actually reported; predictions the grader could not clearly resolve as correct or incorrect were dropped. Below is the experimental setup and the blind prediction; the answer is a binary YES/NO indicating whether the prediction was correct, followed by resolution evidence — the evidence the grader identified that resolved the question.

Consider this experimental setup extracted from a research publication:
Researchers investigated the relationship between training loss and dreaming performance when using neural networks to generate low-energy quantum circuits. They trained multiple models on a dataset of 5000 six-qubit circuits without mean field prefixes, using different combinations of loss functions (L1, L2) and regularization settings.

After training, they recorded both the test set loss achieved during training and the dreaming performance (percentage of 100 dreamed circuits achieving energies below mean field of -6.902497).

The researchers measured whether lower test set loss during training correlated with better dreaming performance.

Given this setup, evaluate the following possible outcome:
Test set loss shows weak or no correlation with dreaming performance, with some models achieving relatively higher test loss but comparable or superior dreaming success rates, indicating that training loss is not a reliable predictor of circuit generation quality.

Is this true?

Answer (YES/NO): YES